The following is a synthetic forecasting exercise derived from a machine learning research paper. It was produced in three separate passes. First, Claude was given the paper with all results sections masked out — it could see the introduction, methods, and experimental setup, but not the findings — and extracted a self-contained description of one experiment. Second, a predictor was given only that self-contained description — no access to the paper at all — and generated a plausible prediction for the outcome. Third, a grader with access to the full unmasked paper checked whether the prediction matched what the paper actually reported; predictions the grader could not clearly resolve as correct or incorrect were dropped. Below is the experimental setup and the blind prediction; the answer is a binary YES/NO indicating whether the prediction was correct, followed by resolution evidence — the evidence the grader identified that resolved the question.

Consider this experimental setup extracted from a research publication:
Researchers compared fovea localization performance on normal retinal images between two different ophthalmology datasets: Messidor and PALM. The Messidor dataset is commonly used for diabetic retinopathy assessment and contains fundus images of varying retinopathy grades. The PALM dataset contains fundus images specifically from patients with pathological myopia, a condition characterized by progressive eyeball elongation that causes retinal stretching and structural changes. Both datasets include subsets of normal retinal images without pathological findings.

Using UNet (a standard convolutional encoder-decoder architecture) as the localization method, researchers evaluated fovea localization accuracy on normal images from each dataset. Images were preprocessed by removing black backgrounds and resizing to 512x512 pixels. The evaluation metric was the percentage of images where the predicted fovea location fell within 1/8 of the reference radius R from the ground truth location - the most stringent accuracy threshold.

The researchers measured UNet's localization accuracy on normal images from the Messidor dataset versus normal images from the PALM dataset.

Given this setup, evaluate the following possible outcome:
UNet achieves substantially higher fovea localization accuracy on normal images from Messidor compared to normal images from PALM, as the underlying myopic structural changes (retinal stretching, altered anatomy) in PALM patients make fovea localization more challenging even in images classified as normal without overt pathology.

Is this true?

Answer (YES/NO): YES